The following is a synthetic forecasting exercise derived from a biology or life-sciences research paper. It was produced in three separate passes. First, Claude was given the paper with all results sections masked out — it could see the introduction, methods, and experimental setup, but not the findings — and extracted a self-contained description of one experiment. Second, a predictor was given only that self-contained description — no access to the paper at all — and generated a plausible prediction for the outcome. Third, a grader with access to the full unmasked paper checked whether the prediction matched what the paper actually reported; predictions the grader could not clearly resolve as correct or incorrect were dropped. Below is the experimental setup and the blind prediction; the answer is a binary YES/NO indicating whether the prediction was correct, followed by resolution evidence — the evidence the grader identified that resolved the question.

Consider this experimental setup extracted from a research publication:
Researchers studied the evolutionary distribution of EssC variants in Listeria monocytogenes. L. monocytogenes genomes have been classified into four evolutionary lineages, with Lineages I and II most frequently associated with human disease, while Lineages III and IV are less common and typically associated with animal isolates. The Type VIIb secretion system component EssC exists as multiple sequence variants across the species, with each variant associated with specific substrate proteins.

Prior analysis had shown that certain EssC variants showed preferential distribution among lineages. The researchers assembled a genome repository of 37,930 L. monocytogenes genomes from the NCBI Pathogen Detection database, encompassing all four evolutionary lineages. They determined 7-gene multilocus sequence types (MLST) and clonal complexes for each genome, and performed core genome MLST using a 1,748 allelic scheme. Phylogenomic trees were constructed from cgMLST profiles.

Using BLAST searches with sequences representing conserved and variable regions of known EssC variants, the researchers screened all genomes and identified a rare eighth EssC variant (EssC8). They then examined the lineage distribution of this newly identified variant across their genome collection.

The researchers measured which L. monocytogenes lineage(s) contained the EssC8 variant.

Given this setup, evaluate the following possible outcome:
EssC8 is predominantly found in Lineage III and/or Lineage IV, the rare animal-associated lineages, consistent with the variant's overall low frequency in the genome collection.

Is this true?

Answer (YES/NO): YES